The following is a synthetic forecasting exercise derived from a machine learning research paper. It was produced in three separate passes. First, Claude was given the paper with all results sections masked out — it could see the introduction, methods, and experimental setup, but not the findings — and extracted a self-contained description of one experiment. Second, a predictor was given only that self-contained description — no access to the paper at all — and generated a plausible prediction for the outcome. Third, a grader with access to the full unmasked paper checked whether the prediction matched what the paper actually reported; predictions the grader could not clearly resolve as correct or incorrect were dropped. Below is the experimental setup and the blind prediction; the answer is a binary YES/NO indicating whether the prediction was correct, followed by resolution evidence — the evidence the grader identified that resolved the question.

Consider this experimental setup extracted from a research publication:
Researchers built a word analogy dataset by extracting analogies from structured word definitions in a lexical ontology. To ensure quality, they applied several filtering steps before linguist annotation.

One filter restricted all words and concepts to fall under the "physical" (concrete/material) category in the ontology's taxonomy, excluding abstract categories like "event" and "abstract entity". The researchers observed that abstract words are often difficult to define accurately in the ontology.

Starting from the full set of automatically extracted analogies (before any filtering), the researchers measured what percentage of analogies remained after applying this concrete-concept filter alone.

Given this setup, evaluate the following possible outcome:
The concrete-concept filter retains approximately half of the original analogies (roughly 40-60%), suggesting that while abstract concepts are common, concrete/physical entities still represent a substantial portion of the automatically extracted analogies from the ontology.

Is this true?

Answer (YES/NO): YES